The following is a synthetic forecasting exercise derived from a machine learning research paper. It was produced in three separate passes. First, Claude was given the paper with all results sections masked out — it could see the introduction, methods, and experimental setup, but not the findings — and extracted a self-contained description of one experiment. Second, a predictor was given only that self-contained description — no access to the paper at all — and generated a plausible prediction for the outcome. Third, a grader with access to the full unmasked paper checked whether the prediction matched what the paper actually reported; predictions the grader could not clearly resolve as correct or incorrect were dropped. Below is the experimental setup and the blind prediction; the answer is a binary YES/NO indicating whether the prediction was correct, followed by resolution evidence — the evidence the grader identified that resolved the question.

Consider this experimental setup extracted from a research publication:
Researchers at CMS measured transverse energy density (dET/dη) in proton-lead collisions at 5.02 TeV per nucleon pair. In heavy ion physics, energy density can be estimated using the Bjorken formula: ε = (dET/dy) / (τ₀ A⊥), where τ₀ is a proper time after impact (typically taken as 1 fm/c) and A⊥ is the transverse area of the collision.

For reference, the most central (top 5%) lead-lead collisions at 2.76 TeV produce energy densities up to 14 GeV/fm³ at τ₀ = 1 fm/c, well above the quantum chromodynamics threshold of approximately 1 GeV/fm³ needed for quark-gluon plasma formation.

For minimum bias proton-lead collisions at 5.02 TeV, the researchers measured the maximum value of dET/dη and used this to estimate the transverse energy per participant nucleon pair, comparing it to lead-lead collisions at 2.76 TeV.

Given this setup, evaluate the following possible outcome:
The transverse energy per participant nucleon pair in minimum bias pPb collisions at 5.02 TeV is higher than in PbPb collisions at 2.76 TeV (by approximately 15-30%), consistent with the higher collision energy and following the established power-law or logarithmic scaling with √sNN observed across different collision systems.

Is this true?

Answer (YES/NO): NO